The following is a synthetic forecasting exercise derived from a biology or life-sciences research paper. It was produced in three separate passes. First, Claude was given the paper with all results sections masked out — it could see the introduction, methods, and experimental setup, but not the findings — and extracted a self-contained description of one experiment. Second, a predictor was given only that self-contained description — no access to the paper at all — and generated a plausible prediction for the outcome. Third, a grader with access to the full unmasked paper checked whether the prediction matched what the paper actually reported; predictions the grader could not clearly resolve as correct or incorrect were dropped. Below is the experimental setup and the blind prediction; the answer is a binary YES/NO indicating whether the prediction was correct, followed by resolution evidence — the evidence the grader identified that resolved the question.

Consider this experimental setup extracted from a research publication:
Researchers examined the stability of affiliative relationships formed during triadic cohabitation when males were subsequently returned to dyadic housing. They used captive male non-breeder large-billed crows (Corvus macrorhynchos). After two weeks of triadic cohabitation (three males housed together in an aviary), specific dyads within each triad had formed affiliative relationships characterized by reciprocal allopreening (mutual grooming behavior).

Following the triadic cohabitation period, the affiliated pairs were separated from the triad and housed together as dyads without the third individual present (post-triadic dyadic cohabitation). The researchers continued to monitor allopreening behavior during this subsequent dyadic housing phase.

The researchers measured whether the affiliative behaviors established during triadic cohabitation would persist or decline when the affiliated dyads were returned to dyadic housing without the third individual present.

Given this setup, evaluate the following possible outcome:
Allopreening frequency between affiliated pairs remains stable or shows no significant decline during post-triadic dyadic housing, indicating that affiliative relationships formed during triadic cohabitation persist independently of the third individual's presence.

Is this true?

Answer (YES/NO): YES